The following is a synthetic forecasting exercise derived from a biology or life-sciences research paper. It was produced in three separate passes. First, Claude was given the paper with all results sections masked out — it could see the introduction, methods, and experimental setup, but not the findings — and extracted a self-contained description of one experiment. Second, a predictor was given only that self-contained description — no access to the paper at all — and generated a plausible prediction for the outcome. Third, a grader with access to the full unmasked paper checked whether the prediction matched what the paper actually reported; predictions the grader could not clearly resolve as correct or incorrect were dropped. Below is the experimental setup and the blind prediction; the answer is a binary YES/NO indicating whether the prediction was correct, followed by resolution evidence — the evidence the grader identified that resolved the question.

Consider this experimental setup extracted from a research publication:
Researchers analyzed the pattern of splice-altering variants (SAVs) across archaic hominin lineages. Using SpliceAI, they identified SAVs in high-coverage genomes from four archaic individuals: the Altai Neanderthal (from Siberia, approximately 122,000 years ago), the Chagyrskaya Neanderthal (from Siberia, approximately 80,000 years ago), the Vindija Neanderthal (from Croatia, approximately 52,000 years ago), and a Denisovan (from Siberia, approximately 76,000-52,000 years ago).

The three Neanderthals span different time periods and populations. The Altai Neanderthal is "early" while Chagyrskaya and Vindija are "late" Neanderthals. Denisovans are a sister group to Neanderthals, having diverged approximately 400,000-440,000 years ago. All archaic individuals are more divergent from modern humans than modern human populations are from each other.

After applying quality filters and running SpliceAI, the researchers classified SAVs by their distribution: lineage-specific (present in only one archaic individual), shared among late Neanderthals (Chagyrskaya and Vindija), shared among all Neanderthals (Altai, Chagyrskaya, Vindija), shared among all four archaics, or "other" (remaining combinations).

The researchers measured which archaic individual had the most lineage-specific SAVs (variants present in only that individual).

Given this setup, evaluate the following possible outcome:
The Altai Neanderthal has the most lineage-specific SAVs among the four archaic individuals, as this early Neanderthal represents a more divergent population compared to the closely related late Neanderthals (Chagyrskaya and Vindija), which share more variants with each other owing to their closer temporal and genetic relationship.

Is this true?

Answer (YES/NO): NO